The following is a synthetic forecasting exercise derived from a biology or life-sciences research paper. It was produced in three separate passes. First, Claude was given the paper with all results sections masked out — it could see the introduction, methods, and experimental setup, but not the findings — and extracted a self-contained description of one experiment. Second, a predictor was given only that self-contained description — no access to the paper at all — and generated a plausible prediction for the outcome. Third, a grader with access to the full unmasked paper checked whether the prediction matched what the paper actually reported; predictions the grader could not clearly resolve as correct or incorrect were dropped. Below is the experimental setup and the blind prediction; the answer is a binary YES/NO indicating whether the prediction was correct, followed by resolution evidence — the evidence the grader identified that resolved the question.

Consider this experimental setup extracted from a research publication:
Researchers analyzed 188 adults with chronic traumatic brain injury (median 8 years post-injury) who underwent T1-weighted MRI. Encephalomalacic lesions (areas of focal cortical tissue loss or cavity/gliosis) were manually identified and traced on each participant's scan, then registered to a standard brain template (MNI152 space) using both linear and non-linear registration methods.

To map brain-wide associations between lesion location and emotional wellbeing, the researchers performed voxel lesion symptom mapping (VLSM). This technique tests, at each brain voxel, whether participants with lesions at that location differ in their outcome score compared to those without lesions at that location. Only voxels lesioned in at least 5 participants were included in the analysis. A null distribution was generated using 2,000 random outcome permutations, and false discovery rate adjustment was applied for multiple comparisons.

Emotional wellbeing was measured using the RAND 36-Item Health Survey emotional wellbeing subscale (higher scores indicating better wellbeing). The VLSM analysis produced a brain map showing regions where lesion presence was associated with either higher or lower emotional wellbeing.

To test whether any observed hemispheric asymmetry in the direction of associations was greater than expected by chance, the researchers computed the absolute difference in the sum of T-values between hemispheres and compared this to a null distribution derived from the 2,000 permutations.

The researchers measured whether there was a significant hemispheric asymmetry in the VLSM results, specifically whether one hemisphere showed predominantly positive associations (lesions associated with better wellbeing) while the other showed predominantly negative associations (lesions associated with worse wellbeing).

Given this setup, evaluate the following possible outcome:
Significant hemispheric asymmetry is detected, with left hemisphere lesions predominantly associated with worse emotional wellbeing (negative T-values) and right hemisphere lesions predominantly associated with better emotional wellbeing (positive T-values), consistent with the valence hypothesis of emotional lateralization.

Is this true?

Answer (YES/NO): NO